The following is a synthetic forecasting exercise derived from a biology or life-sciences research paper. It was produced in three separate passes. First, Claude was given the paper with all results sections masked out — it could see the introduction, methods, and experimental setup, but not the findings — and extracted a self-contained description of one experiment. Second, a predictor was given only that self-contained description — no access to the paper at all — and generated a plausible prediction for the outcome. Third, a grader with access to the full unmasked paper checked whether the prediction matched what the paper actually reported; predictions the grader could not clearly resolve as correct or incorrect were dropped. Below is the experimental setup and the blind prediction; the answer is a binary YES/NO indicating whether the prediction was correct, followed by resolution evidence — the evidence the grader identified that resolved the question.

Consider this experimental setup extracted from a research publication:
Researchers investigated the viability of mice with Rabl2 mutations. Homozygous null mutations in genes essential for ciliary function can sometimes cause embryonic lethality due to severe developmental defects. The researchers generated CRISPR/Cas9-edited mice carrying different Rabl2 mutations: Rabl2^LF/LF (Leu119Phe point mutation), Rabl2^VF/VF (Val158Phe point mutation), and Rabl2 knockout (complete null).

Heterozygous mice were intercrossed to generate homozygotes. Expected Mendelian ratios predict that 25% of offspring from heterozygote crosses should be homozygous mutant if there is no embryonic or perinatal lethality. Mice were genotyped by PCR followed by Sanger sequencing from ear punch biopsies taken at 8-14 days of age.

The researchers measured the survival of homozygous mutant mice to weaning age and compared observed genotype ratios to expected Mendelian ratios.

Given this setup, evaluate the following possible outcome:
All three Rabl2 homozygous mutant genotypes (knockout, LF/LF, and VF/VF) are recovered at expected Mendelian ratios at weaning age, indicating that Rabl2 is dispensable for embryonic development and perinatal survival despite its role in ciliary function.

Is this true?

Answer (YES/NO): NO